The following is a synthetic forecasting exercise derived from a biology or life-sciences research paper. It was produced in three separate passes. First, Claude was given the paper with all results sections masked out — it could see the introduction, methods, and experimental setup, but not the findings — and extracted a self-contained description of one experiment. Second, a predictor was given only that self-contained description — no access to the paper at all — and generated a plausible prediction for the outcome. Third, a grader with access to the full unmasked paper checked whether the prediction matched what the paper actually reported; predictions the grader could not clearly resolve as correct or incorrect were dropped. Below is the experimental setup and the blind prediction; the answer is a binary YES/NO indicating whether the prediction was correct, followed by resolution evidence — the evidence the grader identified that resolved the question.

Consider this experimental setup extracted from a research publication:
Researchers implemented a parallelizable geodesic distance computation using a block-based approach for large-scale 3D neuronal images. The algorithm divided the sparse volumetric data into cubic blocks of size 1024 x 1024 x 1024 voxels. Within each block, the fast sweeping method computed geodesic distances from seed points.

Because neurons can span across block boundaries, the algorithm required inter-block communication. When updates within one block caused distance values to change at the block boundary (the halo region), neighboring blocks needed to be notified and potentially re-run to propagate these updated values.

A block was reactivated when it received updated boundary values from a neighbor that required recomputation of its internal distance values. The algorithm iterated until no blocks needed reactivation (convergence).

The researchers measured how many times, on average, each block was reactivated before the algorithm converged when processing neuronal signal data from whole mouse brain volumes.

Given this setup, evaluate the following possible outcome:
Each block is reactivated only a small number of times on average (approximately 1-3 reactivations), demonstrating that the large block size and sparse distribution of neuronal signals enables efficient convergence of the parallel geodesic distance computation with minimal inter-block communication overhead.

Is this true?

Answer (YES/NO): NO